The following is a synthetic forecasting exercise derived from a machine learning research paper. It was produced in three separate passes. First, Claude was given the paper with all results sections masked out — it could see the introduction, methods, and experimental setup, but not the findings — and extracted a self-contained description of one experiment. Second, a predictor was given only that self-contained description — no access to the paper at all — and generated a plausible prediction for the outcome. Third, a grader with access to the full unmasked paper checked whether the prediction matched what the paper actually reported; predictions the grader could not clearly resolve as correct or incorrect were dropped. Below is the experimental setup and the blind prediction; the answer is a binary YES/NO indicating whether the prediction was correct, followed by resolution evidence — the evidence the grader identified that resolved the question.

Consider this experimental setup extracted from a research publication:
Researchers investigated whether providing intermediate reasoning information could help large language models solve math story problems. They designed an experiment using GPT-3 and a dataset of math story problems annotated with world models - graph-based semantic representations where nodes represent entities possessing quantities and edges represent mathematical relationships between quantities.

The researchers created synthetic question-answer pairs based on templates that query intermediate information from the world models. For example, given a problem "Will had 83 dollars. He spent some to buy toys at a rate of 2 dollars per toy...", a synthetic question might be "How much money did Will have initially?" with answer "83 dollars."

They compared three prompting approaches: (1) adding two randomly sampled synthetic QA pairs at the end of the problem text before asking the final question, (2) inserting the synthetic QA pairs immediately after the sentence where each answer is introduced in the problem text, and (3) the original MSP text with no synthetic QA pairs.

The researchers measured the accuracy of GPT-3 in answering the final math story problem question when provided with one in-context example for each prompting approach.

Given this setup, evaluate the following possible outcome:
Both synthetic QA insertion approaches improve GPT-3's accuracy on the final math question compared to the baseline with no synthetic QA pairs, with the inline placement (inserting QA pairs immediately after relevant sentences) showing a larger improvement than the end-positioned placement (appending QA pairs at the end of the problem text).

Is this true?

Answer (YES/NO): YES